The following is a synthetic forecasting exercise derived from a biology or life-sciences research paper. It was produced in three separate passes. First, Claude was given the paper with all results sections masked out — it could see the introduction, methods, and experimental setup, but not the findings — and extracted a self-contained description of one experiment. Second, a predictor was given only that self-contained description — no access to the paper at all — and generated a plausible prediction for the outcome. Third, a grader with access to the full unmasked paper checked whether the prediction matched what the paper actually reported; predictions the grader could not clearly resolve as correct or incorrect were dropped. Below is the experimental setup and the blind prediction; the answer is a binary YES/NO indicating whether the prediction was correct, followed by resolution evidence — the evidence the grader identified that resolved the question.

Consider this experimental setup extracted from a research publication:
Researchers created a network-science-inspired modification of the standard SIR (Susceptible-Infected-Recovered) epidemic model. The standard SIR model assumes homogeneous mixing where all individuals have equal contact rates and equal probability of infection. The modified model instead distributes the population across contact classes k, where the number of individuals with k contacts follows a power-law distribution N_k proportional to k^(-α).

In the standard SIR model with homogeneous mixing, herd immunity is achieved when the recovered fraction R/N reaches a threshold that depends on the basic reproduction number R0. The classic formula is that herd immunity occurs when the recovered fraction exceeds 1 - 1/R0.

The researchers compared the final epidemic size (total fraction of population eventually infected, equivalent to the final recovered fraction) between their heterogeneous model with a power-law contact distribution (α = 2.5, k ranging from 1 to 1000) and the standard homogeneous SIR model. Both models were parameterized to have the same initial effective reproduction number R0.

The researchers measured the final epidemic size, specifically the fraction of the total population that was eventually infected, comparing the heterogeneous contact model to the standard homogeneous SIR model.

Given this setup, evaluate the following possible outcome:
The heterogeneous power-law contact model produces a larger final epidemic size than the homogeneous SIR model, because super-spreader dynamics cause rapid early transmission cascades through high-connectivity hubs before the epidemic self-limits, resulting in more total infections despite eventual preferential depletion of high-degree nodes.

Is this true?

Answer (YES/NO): NO